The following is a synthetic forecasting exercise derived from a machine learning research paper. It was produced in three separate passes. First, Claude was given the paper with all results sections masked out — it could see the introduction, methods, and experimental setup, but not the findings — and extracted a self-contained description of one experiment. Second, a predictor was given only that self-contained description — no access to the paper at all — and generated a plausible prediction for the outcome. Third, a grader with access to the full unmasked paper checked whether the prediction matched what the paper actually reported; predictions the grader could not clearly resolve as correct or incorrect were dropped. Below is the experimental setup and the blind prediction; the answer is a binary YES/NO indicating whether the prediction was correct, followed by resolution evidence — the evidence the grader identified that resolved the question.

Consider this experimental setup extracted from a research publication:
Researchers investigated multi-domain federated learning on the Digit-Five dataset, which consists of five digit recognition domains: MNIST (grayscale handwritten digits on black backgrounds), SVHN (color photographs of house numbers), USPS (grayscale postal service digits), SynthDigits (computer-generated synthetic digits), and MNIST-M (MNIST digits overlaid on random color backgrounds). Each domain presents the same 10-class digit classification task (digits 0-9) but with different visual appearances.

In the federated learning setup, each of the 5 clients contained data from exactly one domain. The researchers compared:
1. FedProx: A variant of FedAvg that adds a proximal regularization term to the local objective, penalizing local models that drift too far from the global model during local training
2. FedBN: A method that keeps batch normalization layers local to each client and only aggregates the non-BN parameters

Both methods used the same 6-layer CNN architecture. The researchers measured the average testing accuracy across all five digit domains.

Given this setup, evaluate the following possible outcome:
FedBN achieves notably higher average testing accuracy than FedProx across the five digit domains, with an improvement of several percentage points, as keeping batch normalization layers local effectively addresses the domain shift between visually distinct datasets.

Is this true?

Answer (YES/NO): NO